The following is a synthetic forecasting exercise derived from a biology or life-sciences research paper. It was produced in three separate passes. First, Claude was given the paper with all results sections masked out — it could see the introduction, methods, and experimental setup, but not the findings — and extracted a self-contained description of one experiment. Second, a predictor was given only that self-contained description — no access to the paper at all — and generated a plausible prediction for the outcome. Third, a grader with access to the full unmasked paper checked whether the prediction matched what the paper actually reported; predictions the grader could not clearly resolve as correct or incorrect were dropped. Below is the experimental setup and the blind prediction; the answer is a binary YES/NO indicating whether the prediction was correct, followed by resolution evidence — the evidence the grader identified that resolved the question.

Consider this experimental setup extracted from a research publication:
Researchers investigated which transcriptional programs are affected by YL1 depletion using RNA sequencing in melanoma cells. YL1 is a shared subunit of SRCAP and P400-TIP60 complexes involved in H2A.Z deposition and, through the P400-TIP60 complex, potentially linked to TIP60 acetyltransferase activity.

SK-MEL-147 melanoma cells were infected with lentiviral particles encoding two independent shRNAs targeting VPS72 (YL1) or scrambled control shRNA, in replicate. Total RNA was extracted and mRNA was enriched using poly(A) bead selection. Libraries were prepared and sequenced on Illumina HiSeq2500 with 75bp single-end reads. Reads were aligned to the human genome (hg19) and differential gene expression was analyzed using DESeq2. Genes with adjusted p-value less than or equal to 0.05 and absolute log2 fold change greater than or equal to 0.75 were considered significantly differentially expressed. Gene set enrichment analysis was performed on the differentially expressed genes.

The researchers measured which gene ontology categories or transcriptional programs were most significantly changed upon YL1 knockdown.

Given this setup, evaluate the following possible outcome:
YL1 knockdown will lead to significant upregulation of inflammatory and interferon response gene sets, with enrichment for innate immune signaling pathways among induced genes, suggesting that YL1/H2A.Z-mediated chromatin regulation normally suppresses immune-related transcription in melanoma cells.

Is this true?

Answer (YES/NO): NO